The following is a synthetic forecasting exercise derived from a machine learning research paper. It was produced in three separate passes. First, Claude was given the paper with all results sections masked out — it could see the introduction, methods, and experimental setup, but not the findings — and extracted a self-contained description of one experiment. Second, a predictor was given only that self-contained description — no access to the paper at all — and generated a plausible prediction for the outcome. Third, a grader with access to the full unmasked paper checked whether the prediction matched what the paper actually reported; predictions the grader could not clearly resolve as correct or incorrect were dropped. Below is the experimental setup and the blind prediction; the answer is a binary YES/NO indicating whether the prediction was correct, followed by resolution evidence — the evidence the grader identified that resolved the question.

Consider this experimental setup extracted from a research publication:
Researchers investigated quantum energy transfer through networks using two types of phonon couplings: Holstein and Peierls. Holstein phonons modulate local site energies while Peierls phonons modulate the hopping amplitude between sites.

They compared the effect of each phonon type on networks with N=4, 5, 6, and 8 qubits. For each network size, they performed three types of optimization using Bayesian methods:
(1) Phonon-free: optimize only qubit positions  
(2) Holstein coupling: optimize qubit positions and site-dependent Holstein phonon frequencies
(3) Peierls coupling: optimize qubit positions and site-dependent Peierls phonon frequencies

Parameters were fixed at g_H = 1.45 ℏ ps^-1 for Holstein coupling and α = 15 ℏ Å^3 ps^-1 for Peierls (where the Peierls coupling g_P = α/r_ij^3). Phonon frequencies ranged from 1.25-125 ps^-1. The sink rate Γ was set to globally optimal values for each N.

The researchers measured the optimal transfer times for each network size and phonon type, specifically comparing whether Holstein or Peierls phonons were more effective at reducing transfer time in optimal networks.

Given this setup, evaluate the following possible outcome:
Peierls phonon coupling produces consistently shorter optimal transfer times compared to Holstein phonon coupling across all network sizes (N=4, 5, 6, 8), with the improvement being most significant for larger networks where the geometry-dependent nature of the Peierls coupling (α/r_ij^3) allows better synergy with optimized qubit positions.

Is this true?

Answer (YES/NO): NO